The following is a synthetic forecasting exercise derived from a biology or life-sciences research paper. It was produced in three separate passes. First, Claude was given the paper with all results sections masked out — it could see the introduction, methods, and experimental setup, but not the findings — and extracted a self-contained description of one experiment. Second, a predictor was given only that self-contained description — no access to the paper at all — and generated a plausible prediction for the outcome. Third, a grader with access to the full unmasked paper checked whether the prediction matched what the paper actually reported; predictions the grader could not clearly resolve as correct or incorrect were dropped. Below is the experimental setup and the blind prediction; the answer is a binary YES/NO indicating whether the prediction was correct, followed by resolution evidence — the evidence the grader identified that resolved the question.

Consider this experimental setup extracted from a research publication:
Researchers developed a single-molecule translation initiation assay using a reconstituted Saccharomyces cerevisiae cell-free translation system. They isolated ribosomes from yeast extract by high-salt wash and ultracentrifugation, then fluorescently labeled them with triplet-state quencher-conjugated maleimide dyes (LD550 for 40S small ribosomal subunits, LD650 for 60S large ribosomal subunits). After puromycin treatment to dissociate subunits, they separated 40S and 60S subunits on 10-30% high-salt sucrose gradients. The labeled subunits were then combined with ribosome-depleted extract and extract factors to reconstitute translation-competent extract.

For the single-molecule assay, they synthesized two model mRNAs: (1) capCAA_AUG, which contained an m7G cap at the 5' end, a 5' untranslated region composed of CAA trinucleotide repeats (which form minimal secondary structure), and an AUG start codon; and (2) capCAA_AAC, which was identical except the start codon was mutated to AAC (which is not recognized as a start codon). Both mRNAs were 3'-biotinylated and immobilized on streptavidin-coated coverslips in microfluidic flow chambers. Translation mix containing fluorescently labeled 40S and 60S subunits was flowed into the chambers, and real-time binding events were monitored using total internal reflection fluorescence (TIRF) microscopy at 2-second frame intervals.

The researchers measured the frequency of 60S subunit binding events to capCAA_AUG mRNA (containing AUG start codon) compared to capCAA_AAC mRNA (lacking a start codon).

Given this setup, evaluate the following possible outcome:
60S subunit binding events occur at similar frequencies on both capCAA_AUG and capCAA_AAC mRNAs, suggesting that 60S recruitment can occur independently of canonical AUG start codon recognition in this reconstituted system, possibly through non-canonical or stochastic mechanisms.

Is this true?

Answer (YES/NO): NO